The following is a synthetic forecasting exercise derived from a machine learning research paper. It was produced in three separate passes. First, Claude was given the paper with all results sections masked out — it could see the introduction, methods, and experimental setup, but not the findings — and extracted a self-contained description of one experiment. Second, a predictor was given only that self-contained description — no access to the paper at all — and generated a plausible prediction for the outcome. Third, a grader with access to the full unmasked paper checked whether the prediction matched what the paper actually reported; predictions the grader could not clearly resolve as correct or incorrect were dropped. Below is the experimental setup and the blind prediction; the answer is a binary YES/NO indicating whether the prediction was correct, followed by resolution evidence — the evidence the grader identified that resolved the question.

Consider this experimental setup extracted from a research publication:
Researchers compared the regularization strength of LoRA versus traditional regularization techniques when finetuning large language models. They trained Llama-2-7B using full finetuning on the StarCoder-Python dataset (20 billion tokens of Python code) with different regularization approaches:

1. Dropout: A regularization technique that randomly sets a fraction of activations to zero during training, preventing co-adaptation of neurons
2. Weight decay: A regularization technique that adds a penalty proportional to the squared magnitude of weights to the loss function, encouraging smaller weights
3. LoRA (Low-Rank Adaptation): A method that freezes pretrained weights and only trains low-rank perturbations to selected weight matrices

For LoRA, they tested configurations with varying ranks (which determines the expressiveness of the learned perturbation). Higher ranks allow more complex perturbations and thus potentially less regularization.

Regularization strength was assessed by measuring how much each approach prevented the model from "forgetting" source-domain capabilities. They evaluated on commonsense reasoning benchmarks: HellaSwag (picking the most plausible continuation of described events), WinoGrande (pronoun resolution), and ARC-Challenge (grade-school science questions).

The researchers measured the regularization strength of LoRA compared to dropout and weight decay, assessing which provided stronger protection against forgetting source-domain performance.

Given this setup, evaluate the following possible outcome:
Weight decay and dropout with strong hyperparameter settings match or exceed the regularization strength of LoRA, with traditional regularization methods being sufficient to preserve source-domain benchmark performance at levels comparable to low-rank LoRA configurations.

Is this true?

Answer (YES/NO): NO